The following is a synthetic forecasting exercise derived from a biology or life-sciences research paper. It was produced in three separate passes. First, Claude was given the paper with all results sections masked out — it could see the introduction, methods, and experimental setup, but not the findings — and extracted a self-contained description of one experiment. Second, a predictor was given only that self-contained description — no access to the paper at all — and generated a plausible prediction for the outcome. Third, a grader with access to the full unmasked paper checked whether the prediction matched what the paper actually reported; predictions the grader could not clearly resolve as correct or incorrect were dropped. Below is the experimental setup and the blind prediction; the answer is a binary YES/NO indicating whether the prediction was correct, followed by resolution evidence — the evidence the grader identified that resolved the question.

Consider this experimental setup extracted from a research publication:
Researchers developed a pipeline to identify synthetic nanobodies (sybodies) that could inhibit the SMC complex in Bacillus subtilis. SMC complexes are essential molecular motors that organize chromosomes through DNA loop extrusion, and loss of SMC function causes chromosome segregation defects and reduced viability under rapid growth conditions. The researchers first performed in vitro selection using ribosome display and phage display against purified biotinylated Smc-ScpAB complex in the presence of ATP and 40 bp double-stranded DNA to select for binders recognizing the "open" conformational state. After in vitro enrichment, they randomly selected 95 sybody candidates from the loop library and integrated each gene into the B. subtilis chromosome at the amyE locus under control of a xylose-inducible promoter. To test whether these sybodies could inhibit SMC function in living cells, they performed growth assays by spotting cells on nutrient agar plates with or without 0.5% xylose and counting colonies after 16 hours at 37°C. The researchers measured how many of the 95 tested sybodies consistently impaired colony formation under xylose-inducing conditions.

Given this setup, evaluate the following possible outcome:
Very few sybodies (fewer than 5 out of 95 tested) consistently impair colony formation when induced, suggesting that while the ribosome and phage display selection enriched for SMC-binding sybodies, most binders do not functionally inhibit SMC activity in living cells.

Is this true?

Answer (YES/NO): NO